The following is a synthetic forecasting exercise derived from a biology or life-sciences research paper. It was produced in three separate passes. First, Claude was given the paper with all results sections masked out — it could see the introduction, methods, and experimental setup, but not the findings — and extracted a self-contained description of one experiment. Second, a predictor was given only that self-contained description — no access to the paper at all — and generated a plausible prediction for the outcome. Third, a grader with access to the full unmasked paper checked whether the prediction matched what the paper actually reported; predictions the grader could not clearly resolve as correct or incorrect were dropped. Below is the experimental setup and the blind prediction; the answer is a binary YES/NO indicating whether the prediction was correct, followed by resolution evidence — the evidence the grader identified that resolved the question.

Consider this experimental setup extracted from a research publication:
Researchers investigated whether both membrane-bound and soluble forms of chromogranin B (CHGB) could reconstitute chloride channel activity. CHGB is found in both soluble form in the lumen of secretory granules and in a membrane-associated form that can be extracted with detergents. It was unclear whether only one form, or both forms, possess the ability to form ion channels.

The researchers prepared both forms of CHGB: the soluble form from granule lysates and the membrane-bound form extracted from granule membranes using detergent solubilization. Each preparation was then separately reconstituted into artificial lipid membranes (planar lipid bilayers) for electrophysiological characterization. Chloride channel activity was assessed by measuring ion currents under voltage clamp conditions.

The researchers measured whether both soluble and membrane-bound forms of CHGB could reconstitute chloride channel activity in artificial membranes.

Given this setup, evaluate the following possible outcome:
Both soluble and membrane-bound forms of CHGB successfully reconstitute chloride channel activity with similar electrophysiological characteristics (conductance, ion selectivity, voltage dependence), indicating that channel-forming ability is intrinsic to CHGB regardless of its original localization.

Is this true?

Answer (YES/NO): YES